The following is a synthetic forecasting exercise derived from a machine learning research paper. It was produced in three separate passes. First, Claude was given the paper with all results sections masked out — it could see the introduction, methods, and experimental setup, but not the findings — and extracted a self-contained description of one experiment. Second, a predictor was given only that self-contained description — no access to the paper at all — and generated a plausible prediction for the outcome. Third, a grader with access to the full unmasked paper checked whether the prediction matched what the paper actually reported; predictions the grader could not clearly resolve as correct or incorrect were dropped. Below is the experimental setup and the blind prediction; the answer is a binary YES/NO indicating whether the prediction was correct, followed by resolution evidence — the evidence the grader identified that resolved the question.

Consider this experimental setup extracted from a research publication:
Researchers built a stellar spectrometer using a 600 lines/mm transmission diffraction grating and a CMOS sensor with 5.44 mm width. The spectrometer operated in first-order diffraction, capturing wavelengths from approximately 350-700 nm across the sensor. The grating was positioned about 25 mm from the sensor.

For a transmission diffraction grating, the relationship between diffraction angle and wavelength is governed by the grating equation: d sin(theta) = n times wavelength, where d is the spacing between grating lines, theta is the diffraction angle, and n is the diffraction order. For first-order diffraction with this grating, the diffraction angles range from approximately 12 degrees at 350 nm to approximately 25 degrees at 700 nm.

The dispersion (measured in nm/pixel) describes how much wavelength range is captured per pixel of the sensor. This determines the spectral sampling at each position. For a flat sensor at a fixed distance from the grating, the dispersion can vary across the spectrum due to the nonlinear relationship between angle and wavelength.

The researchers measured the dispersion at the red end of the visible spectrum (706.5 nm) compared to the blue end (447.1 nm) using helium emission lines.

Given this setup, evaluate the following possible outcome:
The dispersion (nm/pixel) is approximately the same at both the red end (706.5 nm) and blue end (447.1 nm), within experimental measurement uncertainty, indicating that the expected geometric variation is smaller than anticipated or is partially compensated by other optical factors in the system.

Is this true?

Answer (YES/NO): NO